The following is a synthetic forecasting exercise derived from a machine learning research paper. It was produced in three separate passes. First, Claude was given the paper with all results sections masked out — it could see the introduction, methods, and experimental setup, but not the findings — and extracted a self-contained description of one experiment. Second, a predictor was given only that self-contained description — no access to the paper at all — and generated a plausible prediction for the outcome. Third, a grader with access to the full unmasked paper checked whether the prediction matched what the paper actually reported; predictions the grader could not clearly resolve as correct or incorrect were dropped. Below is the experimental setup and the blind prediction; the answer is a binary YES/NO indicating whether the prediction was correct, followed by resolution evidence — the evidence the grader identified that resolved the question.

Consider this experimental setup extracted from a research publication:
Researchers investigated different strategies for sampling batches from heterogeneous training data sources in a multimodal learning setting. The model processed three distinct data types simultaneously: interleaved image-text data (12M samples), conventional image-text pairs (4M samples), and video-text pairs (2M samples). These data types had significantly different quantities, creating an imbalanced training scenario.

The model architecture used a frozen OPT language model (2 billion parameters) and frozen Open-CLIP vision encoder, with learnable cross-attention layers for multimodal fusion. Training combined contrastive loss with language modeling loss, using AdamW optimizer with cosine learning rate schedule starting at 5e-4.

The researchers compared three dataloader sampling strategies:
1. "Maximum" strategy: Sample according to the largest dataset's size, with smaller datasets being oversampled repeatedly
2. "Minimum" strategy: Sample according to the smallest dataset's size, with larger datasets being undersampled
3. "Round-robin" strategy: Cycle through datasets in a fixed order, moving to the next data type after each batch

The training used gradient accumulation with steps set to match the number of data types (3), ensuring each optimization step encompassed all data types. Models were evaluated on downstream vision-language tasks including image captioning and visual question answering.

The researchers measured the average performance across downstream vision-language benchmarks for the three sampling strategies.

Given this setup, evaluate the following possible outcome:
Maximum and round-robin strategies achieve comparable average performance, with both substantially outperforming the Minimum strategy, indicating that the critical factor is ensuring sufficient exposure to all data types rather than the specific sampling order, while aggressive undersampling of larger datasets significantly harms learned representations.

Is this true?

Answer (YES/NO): NO